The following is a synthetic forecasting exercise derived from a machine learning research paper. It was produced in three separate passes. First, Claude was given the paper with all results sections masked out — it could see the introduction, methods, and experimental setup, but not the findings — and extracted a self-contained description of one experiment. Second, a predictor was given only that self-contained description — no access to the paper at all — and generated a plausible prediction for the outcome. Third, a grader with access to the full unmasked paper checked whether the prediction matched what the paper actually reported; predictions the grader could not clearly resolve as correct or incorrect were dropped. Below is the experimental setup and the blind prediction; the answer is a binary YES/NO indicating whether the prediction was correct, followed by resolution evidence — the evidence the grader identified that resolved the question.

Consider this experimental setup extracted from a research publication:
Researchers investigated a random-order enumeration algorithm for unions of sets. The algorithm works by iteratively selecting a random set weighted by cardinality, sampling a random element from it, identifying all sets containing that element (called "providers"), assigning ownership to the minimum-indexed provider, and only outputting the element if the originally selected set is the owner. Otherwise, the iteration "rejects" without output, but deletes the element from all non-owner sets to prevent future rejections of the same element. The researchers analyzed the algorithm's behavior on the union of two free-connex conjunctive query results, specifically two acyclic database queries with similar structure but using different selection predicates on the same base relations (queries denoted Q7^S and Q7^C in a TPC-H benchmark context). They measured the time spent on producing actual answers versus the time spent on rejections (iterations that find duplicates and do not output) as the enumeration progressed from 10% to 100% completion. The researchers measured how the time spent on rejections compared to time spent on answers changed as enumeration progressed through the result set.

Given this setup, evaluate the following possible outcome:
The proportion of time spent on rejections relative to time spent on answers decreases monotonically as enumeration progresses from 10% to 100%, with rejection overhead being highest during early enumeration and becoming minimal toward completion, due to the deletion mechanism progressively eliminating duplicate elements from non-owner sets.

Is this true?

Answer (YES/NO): YES